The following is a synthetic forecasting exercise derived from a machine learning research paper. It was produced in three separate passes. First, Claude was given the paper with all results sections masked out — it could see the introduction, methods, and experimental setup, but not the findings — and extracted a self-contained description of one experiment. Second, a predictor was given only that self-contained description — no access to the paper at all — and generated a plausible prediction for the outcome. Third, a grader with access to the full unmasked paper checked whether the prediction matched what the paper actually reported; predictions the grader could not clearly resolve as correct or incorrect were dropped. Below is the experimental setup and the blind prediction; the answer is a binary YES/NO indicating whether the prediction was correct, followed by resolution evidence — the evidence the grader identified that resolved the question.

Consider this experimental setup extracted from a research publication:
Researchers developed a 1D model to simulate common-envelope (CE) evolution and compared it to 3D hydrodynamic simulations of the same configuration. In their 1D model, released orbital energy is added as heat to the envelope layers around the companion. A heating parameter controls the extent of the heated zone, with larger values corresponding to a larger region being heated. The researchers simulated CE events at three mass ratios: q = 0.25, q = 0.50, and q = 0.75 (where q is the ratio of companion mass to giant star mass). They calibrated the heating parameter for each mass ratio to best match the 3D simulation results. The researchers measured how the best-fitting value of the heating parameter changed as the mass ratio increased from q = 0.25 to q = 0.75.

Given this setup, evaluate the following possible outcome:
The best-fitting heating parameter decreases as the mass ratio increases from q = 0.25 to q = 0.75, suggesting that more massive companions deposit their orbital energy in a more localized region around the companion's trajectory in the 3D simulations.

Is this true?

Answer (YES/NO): YES